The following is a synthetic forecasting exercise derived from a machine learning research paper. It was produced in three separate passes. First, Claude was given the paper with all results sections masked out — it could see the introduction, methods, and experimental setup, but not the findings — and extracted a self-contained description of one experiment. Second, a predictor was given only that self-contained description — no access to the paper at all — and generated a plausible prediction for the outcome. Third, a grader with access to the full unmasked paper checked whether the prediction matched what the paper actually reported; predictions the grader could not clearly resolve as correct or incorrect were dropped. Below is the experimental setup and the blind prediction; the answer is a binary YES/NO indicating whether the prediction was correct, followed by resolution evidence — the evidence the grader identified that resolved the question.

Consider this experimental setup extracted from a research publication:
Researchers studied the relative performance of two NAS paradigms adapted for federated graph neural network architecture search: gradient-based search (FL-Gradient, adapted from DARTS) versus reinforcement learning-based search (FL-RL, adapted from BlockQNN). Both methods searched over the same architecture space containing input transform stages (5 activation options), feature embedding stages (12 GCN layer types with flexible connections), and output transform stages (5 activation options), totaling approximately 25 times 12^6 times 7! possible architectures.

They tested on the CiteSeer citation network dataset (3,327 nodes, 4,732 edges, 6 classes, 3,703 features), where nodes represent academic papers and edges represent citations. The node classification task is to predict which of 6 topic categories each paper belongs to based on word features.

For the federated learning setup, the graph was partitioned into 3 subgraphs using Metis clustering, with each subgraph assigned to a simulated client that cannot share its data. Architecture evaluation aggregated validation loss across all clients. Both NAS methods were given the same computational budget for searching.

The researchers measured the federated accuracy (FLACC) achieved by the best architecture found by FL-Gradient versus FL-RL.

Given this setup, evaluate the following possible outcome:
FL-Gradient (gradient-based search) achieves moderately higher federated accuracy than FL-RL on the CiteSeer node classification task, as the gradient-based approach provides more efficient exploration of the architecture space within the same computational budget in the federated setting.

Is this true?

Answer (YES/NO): NO